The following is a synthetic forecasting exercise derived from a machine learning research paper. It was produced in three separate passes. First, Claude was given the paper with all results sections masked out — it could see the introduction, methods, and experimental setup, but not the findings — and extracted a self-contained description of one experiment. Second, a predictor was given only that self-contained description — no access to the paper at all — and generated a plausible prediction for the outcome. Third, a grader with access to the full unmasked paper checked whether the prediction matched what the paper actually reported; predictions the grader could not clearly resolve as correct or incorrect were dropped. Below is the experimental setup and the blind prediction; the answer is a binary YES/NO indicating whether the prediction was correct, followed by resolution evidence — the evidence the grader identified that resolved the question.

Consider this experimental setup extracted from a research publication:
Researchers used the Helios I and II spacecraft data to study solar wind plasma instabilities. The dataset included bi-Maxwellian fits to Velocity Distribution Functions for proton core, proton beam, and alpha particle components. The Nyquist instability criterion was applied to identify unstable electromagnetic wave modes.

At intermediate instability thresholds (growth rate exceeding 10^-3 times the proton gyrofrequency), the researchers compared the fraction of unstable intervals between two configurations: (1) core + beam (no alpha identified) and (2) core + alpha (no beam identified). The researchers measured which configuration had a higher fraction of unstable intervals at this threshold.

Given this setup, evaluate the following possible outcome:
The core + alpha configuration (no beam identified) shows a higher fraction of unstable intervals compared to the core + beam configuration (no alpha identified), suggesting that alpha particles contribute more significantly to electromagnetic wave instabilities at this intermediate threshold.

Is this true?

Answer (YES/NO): NO